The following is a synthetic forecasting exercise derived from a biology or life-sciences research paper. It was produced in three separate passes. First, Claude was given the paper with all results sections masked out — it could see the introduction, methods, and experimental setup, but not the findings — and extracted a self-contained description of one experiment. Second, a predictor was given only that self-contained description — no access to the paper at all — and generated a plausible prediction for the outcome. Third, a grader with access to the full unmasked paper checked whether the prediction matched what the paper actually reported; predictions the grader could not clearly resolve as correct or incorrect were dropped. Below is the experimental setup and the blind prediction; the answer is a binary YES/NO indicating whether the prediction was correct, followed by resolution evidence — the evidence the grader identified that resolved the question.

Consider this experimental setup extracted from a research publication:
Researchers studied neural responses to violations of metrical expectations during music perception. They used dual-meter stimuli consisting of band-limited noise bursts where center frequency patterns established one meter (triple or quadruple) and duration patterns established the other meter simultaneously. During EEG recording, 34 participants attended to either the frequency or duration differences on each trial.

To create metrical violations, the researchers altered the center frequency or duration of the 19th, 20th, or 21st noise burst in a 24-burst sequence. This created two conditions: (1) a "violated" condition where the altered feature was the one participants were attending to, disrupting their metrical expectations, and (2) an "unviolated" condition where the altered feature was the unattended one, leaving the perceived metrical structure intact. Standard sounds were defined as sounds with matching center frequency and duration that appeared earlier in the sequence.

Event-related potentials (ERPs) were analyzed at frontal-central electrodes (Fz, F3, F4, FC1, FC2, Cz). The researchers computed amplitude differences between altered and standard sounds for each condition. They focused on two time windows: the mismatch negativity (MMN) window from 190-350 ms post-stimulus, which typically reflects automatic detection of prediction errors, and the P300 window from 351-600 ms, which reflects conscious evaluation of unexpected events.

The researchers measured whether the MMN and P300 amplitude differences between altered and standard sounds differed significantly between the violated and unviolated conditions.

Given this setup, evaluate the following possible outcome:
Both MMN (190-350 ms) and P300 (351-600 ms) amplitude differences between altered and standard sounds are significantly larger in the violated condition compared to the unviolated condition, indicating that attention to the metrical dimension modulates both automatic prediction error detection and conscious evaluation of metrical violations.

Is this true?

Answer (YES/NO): NO